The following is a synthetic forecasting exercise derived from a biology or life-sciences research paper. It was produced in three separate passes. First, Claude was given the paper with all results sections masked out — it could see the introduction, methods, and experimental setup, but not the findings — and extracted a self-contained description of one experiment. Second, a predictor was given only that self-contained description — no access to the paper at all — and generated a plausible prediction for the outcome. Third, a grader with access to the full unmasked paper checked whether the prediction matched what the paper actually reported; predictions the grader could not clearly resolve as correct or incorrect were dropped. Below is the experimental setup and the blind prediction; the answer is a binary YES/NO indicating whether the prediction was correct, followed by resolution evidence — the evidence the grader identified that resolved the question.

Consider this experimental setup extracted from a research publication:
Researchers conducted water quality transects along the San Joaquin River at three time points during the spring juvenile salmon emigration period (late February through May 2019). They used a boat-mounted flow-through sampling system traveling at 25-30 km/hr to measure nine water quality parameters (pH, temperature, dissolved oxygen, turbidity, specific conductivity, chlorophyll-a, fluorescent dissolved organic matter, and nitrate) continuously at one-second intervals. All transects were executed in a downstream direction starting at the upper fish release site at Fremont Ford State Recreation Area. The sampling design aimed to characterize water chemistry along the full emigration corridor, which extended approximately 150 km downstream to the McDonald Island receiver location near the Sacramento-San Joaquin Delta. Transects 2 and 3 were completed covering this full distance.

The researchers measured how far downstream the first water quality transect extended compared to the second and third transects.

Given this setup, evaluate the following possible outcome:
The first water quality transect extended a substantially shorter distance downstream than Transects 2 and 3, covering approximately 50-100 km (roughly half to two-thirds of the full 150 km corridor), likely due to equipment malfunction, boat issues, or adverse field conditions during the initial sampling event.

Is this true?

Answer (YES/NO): NO